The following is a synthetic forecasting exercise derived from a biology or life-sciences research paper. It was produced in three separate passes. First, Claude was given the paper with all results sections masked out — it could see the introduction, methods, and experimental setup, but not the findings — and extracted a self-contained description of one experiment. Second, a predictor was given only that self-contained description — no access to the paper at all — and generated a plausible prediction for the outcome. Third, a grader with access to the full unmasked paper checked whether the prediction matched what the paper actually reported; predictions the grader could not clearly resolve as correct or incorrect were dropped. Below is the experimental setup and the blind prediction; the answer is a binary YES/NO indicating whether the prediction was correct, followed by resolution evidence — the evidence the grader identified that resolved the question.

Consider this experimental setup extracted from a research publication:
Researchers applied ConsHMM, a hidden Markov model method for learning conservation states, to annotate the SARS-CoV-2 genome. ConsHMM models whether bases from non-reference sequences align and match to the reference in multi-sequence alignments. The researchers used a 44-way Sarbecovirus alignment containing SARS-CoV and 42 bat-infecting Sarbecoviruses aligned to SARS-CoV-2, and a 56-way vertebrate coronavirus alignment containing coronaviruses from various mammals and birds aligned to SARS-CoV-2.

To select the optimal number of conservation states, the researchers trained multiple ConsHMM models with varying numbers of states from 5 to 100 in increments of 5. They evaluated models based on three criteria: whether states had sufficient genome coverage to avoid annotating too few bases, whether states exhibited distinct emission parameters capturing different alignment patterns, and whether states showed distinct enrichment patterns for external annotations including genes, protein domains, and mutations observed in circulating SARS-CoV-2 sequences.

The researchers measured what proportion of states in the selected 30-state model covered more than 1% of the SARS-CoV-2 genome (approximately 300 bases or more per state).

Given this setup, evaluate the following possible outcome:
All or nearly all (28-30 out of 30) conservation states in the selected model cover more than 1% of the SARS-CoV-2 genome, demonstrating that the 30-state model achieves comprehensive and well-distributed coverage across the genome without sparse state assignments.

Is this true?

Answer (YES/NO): NO